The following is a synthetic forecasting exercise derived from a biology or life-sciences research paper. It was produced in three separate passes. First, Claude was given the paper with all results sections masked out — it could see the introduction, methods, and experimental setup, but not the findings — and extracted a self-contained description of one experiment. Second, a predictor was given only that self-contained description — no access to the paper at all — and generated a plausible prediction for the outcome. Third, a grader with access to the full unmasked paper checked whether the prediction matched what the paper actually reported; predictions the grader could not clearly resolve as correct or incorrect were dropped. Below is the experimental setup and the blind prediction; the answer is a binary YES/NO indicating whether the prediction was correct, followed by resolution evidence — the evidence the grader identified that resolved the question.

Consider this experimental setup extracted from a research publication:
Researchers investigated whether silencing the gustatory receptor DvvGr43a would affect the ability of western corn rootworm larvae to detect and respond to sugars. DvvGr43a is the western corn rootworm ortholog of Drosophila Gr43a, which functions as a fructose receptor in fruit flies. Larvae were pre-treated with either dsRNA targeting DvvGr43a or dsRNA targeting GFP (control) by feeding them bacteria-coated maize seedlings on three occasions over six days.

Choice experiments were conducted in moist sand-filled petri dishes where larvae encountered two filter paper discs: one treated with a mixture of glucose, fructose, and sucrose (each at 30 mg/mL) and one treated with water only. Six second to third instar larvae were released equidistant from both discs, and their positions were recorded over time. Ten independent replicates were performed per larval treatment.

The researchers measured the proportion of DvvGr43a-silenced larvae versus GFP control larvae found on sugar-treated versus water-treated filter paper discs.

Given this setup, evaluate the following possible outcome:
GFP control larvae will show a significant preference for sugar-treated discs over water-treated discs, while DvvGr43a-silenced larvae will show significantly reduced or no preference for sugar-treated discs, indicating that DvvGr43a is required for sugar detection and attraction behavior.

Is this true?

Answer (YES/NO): YES